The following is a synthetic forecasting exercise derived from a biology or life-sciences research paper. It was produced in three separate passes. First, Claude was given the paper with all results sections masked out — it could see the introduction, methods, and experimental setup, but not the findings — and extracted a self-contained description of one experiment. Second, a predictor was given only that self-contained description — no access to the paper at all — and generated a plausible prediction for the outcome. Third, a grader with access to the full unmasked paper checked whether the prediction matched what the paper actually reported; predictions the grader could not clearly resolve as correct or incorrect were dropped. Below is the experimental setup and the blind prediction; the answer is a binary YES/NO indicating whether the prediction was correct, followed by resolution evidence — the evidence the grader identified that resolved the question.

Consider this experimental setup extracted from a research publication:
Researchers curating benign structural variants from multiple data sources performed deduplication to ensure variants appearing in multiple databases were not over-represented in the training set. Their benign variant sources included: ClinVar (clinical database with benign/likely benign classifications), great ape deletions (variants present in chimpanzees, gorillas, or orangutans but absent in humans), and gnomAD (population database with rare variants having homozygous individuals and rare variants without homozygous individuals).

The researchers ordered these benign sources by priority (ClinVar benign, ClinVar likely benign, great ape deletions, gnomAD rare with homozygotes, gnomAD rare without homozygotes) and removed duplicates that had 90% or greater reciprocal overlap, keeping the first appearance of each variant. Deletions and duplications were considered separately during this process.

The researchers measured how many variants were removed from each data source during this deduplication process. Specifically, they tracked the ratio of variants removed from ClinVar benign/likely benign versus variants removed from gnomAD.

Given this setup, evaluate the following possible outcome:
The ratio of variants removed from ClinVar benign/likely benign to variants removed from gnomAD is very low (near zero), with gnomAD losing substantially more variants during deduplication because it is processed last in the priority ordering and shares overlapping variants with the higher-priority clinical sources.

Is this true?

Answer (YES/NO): NO